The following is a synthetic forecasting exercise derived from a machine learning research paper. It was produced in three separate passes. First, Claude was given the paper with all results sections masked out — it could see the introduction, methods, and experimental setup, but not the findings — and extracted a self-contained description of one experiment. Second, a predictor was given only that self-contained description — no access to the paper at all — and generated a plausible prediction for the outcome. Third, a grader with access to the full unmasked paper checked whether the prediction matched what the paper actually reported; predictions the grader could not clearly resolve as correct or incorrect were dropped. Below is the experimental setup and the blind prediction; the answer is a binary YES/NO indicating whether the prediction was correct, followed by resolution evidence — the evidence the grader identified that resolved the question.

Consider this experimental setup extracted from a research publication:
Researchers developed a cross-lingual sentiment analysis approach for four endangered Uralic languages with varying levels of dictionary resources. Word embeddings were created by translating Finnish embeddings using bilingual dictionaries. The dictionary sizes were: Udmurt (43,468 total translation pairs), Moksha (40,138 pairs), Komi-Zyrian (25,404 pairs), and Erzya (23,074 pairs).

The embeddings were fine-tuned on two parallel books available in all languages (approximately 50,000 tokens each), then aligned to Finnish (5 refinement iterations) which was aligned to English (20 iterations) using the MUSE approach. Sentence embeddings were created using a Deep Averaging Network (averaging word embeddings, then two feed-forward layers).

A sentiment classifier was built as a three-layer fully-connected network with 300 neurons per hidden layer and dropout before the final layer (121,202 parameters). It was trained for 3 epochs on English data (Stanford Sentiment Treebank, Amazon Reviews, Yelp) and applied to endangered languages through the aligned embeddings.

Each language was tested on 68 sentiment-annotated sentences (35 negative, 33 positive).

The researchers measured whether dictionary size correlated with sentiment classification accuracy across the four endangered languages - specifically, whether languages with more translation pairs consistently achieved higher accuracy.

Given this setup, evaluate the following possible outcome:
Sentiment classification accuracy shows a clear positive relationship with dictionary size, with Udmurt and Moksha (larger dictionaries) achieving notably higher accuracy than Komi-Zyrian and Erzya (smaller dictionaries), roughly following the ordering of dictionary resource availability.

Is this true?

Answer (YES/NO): NO